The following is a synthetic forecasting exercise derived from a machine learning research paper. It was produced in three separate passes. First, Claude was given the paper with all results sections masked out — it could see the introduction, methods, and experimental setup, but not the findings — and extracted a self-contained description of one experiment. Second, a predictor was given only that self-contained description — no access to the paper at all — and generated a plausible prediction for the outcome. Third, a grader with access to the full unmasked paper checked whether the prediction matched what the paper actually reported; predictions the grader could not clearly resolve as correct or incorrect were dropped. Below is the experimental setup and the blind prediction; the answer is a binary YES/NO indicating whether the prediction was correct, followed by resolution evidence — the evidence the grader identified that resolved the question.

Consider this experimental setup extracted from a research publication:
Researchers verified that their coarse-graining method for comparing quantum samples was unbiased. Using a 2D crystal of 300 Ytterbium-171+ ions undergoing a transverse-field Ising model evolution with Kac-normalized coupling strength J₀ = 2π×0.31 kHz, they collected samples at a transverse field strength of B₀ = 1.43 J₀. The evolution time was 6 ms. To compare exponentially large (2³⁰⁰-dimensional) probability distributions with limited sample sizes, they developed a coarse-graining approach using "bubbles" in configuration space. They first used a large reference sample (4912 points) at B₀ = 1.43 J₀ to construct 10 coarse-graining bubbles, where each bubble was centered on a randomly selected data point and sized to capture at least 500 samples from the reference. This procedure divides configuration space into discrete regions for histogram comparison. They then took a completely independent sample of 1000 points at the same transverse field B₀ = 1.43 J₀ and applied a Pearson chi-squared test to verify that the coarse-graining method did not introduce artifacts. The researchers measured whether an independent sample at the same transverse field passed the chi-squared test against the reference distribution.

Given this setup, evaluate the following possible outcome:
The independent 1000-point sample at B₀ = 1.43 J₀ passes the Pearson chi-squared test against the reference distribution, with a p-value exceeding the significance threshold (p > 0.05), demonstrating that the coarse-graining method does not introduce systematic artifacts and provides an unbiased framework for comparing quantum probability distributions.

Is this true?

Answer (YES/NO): YES